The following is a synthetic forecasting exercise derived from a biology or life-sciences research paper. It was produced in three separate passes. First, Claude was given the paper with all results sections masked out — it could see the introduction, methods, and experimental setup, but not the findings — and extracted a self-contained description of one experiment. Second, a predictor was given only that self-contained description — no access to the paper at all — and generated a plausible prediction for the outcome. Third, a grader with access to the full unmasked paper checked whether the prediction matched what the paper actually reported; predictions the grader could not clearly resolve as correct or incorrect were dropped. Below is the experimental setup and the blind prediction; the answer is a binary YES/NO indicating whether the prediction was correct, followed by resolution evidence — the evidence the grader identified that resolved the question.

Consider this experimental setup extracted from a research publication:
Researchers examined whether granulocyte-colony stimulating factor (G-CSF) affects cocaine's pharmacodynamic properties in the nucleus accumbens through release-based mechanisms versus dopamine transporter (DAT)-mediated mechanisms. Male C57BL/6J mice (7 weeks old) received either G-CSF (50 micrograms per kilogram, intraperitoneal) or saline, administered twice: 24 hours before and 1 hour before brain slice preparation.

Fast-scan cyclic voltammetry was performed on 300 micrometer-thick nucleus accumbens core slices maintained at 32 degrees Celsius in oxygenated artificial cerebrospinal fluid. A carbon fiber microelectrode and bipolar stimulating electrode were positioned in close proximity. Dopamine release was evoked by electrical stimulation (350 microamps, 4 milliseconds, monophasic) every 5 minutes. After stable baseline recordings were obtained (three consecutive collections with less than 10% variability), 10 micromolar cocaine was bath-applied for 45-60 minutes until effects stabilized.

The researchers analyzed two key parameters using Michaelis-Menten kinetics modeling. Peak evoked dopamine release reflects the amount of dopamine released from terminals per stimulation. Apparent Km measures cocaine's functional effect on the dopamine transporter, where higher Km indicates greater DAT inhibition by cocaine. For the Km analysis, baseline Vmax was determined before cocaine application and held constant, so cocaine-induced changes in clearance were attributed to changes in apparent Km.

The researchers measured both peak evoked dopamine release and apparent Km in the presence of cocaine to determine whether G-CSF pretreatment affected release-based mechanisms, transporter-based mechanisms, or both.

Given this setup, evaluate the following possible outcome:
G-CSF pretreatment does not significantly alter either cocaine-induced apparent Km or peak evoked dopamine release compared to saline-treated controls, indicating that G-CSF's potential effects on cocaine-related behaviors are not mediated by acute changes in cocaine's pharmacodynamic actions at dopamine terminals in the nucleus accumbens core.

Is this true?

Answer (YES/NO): NO